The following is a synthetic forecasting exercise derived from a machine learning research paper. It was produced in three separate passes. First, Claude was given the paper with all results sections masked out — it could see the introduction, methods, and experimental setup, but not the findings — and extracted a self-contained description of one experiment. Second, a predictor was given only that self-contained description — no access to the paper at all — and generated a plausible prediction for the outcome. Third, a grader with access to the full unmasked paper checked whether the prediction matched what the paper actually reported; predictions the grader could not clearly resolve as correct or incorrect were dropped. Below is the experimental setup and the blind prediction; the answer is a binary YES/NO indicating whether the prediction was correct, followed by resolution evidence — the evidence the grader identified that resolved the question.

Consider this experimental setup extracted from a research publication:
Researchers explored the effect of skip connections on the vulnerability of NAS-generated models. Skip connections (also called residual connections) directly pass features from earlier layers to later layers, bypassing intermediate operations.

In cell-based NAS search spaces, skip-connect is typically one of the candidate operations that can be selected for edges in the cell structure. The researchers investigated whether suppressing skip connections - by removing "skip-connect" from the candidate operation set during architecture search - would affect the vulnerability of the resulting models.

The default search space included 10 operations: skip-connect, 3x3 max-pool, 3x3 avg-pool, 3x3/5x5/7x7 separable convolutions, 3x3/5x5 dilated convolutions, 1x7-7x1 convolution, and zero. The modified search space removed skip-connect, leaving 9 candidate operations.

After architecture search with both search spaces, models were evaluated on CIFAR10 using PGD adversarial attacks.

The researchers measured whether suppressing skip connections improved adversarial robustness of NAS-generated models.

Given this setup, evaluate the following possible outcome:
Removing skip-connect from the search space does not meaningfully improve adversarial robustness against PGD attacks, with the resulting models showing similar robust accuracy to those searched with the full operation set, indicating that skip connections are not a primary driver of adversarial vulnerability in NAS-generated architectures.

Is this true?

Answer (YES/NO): NO